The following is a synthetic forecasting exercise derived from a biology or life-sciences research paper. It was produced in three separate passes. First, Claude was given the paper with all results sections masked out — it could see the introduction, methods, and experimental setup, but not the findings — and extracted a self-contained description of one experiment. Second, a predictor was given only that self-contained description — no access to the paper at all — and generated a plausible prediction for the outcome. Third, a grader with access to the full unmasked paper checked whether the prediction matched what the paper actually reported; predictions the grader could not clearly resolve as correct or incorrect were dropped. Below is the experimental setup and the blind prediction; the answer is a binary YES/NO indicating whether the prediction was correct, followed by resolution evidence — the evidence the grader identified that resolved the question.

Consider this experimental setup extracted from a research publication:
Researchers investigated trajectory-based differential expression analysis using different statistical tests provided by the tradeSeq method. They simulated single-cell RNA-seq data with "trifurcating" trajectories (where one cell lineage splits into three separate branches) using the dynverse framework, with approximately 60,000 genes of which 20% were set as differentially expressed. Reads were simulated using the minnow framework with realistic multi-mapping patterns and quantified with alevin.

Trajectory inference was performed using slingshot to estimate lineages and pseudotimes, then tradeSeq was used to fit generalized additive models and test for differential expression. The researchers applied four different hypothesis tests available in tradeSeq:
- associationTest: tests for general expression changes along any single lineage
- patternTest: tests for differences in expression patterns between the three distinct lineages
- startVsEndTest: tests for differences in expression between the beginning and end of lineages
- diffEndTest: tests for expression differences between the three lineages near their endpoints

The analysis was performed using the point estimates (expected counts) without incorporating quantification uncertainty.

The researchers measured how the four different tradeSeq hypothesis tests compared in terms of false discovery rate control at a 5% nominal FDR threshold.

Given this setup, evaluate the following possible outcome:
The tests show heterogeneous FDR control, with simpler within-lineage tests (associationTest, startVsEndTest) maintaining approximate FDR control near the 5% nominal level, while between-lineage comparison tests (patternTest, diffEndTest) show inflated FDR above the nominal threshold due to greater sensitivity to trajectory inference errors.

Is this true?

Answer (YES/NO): NO